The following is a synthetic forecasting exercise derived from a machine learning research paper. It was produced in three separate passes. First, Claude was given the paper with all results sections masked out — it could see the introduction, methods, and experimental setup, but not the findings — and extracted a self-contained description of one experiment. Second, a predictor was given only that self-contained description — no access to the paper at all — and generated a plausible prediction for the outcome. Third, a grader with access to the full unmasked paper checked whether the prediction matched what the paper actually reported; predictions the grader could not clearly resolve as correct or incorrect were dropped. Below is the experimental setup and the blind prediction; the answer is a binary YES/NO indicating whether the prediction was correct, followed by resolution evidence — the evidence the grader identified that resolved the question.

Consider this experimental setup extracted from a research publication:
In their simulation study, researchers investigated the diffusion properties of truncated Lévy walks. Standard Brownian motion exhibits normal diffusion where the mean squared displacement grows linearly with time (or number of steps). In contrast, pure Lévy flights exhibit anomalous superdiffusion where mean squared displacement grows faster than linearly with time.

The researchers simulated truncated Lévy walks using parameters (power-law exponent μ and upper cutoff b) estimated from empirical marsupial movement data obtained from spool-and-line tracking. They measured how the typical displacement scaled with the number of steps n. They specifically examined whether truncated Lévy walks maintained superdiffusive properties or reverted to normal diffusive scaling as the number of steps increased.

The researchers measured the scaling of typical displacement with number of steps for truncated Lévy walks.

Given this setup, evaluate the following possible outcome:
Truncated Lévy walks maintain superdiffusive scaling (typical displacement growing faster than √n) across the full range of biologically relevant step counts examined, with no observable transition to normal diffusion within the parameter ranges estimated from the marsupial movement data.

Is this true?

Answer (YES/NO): NO